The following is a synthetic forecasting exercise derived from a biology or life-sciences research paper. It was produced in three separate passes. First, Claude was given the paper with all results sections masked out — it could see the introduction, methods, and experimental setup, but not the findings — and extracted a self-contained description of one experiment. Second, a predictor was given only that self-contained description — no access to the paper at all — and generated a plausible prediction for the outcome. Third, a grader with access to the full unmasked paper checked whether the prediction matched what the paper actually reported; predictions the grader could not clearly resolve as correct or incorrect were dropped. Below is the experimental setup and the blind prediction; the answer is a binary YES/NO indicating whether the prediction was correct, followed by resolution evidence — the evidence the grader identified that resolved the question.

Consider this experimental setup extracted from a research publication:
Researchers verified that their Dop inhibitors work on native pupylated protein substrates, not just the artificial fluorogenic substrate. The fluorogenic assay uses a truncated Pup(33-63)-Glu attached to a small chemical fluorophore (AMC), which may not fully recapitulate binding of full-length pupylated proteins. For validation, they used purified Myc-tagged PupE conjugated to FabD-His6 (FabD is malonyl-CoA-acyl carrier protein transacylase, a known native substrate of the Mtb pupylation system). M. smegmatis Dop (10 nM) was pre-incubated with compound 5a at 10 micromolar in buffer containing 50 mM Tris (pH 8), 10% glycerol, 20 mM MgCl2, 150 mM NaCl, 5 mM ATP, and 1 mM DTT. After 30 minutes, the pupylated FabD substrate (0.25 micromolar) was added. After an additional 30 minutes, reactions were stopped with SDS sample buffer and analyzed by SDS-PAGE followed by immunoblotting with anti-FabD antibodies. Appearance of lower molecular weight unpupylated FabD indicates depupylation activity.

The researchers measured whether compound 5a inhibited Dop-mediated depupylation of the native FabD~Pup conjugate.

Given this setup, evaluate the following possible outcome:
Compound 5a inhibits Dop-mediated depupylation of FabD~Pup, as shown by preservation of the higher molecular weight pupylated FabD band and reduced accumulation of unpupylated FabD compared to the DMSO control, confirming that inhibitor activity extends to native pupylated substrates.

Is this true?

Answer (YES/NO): NO